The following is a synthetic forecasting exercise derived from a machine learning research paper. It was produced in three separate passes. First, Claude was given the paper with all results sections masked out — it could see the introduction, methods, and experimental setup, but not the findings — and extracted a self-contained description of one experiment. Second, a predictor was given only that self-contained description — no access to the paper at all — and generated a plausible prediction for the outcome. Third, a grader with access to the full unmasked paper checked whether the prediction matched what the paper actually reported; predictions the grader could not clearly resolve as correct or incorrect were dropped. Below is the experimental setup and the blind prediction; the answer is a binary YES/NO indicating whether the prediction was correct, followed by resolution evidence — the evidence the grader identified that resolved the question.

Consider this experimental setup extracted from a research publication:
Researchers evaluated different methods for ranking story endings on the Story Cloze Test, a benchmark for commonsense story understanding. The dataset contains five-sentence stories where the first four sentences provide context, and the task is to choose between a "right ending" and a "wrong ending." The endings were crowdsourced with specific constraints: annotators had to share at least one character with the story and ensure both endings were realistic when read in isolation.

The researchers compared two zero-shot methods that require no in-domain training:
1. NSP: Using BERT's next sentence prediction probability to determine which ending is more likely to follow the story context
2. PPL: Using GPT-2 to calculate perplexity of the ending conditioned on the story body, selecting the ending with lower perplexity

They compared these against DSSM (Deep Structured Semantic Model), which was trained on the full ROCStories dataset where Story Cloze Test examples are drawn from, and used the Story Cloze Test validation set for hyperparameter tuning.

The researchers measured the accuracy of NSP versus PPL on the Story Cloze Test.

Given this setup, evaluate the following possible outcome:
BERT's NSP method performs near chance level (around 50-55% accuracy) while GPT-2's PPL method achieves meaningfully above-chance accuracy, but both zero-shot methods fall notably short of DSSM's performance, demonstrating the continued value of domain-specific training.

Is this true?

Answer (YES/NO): NO